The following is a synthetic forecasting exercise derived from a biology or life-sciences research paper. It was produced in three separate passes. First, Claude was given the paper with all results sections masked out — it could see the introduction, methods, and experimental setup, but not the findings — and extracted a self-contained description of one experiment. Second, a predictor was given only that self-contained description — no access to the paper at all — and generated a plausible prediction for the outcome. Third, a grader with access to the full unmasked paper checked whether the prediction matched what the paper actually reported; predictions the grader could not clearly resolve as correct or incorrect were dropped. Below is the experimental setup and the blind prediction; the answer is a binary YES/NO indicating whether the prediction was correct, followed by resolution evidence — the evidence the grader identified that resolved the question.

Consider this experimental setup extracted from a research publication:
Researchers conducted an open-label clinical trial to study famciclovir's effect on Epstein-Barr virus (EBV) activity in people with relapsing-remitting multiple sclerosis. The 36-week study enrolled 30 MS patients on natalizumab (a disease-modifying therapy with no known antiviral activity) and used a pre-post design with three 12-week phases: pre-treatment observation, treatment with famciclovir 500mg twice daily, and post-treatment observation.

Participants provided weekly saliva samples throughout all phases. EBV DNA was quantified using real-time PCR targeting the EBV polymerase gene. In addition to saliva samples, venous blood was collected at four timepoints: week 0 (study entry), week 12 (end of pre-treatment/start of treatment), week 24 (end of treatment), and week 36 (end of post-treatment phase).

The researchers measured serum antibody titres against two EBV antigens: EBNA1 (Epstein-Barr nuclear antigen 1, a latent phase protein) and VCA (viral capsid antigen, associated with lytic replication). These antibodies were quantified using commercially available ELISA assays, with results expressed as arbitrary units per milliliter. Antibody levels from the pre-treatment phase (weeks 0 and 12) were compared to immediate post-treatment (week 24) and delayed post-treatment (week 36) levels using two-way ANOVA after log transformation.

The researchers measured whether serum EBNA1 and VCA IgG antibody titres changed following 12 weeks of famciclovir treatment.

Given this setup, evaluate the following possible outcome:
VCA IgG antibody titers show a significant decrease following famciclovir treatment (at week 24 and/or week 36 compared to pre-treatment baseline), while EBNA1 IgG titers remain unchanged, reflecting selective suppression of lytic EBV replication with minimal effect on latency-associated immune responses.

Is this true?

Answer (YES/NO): NO